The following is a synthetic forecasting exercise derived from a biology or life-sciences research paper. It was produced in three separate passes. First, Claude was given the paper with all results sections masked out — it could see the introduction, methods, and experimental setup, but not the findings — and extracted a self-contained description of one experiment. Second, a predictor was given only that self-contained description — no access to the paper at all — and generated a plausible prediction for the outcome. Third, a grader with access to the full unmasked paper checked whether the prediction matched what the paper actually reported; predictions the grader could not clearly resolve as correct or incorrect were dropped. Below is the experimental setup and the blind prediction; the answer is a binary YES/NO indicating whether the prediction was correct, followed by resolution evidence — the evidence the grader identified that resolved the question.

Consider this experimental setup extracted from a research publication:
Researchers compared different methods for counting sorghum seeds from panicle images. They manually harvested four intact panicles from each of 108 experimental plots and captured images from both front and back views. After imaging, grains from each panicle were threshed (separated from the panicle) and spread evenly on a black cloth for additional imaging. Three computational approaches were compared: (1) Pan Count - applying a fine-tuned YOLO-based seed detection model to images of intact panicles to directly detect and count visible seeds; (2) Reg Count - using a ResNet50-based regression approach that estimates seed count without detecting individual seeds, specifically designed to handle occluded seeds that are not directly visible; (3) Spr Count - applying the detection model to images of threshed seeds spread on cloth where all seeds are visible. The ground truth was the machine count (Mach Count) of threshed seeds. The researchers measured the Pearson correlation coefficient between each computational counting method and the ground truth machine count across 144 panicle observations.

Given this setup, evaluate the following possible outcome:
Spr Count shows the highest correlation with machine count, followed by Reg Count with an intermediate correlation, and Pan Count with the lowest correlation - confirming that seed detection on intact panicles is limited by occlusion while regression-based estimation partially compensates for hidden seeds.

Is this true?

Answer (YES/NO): NO